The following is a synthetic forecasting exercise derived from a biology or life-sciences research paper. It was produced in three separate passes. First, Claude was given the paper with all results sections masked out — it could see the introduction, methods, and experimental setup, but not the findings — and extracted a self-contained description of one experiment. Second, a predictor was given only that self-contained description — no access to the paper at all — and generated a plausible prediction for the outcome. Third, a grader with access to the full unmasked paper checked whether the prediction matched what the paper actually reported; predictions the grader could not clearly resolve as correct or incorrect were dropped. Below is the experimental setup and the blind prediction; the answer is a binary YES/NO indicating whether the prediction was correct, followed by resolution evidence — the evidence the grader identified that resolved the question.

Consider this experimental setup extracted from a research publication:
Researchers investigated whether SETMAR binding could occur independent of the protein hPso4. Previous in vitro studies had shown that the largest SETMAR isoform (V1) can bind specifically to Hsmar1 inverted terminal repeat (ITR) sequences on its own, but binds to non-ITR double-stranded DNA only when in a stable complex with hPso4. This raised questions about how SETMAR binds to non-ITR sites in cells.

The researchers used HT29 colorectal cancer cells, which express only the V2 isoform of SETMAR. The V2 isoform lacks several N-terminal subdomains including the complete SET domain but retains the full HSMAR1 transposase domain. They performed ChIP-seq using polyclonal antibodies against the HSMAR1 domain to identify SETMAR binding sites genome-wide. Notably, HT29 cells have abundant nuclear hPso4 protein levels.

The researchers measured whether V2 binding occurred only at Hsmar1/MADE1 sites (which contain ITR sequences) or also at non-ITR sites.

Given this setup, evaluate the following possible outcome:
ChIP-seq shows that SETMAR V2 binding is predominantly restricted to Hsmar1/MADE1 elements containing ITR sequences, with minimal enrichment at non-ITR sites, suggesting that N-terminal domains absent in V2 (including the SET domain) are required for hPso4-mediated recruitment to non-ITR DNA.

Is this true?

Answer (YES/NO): NO